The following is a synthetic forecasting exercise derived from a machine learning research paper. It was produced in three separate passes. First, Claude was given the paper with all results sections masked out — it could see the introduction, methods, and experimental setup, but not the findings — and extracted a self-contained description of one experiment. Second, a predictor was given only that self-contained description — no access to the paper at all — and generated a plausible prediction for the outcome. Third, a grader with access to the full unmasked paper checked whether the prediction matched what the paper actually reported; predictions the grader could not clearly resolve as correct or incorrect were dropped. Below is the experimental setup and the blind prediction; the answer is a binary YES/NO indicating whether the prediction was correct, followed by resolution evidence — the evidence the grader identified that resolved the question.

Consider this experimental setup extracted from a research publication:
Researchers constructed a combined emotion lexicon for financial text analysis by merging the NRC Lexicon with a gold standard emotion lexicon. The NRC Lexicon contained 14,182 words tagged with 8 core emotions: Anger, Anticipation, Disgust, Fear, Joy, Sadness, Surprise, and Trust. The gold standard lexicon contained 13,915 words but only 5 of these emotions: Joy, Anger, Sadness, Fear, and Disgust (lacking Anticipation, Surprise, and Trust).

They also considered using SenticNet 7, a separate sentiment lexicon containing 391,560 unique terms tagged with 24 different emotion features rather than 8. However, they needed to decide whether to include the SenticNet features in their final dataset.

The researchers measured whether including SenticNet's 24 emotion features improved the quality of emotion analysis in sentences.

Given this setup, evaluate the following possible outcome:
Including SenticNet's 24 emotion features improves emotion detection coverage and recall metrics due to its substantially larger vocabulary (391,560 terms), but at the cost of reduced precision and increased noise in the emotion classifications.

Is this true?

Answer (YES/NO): NO